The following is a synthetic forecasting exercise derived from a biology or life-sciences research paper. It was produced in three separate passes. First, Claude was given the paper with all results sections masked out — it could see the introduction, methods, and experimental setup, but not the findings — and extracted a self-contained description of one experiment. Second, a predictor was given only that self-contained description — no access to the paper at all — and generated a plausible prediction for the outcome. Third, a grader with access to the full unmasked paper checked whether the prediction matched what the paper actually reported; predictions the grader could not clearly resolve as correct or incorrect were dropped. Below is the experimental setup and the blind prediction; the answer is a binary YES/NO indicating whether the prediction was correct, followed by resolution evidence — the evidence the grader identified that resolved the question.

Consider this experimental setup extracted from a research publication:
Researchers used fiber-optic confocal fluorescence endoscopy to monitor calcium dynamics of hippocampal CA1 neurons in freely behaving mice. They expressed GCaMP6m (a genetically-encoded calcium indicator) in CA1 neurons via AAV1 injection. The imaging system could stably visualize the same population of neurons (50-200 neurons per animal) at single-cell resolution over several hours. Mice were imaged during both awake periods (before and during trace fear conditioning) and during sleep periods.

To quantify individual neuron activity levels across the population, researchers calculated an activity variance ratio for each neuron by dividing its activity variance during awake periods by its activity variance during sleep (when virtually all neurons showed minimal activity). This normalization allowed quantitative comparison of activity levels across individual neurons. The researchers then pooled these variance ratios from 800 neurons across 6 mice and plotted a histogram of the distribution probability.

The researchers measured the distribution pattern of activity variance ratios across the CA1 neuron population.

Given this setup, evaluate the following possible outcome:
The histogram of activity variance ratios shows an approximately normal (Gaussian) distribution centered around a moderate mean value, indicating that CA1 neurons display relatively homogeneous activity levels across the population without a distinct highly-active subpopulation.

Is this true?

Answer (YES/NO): NO